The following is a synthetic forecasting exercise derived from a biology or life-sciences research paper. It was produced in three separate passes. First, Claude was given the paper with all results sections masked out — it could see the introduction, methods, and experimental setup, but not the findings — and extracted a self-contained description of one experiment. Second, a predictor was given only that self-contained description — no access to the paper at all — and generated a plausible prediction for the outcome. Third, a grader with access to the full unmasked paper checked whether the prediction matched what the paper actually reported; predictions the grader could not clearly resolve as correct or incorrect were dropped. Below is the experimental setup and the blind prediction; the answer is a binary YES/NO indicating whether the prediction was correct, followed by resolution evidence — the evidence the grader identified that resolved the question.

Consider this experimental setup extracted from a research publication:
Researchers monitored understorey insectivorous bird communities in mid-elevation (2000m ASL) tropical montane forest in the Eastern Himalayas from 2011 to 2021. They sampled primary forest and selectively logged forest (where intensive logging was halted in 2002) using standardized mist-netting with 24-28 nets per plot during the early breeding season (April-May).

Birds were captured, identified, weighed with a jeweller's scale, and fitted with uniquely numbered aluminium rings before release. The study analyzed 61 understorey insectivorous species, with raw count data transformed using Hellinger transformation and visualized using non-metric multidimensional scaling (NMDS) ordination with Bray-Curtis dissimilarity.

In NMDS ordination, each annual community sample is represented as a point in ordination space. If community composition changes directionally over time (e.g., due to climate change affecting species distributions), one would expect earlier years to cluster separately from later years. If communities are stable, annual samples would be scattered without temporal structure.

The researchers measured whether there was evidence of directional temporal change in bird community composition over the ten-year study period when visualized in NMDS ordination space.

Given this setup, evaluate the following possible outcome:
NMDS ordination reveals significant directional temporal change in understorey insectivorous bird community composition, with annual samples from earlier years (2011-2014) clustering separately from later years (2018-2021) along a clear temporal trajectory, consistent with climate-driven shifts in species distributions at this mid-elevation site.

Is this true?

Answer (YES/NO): NO